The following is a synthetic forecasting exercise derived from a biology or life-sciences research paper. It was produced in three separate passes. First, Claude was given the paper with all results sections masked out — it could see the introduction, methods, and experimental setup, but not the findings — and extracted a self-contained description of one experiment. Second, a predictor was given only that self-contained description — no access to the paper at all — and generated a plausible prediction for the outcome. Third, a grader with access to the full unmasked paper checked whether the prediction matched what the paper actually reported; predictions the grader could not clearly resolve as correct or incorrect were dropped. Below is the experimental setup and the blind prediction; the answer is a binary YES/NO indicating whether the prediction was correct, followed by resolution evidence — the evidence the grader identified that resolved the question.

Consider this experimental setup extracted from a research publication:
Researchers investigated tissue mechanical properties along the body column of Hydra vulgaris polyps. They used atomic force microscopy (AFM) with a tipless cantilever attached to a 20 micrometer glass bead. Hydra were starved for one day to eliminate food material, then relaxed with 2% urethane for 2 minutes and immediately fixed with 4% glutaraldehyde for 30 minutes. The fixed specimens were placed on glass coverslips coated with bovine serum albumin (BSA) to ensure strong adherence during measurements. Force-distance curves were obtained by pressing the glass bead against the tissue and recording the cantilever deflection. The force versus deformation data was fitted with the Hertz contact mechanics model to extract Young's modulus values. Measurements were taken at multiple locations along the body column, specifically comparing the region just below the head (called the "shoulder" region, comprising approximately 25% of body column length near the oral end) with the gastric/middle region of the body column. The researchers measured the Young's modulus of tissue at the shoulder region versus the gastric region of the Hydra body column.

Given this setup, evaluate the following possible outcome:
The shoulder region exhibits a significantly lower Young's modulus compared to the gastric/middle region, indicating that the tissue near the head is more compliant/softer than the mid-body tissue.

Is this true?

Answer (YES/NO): NO